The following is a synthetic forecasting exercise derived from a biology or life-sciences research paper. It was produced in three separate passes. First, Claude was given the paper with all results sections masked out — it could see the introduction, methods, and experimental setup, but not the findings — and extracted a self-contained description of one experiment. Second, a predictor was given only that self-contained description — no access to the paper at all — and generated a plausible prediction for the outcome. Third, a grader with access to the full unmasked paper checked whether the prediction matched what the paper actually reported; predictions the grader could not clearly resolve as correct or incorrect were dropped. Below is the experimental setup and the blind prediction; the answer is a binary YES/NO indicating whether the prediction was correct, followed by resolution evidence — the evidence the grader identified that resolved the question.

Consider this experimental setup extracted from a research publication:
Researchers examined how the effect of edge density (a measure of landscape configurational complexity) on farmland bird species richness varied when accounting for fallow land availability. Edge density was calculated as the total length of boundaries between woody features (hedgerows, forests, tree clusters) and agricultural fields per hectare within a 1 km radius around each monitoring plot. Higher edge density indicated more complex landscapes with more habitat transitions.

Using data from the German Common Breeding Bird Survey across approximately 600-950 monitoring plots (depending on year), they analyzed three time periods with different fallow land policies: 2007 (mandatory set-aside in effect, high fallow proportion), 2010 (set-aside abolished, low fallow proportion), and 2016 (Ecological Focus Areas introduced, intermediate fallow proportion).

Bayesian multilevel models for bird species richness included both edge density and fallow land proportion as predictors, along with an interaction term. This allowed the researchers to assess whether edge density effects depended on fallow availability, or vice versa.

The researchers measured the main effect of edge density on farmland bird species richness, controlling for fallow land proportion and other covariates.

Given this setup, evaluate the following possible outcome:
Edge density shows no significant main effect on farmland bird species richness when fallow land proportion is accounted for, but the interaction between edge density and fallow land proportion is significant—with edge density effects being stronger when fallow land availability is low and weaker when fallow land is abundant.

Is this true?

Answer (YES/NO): NO